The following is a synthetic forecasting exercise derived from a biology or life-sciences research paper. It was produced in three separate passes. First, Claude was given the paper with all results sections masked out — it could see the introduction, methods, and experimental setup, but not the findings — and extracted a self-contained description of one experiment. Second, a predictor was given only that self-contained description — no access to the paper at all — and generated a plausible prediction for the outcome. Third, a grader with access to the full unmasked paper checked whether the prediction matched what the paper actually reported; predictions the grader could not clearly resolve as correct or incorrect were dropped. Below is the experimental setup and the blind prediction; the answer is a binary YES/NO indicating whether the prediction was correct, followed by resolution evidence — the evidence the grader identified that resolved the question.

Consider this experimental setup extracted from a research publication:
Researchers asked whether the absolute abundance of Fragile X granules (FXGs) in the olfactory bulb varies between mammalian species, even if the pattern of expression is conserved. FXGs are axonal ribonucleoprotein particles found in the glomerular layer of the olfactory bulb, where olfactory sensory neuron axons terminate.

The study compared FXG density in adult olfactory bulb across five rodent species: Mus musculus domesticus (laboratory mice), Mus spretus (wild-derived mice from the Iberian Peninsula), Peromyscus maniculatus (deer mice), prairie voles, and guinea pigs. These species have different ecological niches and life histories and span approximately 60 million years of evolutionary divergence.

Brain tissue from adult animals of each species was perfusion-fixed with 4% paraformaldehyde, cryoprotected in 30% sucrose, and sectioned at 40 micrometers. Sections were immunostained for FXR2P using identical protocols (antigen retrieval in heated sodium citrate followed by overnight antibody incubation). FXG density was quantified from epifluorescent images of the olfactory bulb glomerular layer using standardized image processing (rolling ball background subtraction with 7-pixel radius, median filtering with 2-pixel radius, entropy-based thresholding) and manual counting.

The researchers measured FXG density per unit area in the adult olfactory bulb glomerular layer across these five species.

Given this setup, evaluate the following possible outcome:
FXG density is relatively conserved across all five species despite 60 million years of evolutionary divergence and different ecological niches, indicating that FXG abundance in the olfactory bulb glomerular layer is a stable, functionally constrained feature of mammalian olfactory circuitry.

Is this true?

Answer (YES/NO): NO